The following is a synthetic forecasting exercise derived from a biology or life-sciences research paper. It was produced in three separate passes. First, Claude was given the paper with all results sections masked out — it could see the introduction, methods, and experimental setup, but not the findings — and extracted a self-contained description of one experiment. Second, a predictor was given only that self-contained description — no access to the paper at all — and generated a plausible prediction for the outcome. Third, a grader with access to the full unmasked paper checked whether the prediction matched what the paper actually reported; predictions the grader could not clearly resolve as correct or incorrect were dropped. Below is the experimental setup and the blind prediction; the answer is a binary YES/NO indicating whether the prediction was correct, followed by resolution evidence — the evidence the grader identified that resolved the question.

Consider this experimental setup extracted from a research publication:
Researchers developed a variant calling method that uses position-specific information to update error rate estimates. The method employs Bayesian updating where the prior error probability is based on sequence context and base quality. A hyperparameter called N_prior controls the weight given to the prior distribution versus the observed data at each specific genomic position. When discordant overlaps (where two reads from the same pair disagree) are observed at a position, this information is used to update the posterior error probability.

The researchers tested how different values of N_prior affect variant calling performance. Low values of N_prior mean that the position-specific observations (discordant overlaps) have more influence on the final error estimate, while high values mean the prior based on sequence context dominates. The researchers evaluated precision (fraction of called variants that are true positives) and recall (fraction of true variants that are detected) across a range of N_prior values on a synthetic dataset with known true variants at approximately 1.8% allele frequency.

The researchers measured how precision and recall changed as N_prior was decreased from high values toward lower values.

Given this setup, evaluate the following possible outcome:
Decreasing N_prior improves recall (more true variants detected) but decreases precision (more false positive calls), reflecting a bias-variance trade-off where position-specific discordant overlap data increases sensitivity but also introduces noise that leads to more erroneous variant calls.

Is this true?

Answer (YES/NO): NO